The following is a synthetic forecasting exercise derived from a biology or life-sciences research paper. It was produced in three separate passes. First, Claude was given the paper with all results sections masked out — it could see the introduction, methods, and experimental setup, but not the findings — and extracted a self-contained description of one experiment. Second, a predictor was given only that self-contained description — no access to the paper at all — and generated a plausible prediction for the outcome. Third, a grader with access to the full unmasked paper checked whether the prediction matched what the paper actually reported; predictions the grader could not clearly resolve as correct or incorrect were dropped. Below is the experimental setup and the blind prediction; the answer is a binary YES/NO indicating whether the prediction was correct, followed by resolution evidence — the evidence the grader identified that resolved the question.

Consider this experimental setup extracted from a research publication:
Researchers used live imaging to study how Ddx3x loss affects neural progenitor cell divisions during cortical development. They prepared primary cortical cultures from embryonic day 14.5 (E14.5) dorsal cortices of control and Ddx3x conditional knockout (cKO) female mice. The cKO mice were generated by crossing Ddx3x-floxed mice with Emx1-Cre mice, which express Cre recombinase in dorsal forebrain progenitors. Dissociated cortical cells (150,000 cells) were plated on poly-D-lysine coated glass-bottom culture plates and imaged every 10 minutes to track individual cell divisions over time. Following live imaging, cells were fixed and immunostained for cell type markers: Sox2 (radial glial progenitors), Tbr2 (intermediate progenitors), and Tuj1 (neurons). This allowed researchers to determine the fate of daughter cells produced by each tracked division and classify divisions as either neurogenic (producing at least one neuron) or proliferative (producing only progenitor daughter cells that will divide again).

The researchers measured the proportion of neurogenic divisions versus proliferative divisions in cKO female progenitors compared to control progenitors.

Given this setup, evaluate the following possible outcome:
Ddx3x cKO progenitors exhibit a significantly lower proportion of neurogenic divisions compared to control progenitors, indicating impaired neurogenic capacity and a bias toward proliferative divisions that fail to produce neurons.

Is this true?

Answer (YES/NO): YES